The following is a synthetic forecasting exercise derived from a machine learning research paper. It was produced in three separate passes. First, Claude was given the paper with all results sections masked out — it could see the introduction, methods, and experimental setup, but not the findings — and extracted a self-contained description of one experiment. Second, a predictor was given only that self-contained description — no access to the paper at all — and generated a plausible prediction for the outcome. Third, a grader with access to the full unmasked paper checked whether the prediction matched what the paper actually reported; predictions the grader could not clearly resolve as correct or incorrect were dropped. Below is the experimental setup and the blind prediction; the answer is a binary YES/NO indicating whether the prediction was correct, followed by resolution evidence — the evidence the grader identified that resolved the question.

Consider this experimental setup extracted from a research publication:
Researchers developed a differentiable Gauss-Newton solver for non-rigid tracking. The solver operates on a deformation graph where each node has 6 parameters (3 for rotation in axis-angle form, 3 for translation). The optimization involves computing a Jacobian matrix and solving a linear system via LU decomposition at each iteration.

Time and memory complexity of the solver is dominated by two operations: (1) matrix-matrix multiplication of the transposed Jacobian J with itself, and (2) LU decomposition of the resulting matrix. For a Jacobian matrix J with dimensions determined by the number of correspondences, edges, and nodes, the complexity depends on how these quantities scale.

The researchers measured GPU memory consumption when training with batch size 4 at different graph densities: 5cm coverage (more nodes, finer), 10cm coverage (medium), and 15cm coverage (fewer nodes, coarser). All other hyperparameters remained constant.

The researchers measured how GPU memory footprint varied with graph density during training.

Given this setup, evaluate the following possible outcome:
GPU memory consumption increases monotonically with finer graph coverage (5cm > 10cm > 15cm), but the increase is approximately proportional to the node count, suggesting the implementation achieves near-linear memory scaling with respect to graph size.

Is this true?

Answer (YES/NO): NO